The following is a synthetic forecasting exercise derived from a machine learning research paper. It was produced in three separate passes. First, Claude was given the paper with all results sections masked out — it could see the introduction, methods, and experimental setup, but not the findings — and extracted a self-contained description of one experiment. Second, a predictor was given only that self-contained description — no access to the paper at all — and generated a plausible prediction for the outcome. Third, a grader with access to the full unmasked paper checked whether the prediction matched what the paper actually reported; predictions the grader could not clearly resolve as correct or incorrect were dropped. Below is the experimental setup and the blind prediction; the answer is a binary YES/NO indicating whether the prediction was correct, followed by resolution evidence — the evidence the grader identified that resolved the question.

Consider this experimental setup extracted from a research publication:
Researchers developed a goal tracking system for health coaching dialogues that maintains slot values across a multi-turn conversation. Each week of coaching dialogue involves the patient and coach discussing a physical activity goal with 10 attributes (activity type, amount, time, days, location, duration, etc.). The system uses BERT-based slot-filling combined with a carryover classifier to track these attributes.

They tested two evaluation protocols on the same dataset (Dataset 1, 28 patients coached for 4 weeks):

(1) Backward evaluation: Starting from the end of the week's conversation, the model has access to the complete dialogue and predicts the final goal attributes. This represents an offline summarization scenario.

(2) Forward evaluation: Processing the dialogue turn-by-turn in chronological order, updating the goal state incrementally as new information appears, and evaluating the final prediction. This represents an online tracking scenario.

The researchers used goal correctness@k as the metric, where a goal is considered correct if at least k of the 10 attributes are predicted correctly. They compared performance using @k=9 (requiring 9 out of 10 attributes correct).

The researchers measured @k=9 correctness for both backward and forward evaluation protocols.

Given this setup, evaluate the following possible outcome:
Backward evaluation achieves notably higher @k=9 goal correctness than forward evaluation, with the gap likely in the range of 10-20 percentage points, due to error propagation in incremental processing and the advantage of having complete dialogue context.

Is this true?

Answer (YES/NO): NO